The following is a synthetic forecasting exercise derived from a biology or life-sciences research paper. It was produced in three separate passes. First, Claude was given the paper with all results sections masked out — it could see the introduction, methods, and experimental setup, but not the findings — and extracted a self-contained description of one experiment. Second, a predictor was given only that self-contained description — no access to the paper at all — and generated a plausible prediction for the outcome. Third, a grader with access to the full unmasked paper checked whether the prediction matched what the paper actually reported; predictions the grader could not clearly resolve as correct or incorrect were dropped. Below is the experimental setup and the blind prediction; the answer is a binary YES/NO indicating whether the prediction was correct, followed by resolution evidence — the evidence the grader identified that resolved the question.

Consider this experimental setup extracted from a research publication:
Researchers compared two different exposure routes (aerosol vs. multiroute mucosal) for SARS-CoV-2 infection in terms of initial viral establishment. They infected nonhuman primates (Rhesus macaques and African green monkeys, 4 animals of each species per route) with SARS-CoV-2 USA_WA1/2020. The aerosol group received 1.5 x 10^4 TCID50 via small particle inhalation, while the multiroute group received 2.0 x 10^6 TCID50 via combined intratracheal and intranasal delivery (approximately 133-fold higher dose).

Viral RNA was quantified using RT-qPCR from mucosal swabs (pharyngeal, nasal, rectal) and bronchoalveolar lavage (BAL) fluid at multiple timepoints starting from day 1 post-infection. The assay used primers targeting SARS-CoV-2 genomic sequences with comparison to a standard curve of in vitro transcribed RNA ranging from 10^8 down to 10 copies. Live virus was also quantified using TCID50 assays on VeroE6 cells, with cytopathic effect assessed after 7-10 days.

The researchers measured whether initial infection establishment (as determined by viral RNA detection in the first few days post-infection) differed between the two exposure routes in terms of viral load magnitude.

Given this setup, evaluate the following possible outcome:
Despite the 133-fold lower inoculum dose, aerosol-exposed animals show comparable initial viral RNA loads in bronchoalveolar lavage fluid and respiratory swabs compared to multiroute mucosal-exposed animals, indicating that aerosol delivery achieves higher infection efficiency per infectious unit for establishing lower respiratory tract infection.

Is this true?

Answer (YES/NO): YES